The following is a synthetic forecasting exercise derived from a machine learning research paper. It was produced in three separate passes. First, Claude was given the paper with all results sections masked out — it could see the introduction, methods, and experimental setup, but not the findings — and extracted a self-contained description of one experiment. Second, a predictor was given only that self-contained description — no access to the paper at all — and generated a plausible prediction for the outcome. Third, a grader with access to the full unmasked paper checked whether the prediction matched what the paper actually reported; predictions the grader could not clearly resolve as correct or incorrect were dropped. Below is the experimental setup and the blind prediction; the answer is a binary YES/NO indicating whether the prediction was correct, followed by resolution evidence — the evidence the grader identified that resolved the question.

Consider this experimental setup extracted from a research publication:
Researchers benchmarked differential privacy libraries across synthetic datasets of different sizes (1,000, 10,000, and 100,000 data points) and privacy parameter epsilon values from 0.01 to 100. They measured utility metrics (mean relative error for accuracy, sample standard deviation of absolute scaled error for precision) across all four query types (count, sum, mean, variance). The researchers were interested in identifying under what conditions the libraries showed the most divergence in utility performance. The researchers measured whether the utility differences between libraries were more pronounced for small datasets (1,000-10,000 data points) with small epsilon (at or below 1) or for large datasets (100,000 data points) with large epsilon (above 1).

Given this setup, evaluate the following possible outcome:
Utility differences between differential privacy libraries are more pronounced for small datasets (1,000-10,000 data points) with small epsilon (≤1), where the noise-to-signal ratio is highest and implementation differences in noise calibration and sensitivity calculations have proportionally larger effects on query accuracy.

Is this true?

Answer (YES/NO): YES